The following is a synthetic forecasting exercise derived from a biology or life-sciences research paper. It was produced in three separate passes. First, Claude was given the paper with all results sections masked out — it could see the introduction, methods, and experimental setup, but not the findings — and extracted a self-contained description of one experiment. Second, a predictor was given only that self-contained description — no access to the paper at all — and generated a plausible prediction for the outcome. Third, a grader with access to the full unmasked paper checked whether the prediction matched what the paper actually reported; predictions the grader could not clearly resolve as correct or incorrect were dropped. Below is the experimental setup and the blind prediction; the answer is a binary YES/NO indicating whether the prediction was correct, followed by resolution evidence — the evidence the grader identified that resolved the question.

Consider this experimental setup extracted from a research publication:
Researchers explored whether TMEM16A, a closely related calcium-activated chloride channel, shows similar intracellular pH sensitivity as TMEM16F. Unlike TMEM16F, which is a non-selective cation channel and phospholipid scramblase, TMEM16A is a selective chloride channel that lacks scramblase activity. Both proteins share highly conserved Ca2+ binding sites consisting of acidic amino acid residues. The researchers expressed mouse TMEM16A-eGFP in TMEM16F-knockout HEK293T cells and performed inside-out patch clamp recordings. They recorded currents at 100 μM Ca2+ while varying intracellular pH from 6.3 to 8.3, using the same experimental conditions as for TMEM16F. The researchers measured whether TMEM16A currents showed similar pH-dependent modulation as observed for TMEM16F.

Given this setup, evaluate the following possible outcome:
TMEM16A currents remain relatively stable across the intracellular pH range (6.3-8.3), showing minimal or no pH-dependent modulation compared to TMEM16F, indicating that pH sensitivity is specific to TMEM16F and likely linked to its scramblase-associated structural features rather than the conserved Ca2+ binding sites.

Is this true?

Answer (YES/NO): NO